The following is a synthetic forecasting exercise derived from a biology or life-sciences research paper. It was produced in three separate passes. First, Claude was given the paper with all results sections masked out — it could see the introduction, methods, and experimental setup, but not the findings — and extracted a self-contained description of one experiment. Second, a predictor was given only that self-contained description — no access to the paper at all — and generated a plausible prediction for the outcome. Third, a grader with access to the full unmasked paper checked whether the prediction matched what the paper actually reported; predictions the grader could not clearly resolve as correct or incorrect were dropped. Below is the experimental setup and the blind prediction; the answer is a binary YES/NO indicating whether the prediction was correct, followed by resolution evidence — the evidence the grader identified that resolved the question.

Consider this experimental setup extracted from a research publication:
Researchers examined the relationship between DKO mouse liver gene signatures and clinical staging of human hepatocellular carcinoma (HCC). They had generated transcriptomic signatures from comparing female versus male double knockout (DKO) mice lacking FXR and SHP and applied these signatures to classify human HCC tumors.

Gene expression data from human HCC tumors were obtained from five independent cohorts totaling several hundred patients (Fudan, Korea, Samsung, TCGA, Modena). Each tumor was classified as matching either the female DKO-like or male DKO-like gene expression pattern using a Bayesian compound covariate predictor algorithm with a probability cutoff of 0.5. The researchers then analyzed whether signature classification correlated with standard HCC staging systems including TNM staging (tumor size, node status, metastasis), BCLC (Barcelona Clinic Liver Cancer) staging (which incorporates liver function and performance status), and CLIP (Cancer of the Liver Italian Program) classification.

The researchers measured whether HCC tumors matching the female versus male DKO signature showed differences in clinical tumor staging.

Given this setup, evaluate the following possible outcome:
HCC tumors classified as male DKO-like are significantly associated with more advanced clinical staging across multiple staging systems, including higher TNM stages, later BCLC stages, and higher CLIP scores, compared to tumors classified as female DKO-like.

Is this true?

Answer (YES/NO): YES